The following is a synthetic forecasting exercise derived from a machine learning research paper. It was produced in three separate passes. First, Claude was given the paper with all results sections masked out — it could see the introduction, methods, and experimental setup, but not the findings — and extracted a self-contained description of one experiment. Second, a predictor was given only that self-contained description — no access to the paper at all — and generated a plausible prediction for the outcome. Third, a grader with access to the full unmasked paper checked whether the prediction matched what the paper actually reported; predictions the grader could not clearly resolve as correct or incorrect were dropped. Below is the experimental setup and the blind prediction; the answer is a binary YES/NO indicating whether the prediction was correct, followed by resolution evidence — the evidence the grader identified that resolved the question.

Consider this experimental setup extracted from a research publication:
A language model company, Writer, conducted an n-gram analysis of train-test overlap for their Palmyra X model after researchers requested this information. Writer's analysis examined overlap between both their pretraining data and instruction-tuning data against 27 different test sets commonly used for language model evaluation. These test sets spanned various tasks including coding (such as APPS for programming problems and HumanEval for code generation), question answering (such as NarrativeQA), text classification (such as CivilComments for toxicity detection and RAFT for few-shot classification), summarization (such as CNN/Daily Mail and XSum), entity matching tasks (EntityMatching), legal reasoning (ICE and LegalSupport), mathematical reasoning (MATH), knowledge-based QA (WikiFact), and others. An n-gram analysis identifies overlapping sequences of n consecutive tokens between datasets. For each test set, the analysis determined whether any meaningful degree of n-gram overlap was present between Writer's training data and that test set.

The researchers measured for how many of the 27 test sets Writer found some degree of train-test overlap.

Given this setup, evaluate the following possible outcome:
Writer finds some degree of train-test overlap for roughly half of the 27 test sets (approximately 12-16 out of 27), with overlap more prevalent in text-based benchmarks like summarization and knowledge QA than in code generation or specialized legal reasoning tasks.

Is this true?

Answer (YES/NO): NO